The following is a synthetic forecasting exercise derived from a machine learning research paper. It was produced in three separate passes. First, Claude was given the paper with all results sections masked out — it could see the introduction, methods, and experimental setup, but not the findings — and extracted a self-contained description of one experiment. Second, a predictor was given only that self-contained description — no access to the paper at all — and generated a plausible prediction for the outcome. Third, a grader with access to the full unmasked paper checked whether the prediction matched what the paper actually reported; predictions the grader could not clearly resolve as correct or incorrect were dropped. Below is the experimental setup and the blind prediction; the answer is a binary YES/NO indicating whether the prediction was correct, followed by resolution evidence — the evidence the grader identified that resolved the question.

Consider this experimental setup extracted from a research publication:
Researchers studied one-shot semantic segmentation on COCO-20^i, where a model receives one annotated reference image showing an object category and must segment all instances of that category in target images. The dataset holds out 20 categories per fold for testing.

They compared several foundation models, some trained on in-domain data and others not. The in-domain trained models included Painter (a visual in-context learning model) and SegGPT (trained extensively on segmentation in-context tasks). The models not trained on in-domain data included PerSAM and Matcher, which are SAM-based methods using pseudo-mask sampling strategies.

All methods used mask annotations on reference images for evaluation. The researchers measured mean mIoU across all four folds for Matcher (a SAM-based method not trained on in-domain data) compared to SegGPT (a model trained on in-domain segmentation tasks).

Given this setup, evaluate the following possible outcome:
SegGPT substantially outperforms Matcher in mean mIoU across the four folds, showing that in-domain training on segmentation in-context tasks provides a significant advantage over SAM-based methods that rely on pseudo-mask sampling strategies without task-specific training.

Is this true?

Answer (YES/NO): YES